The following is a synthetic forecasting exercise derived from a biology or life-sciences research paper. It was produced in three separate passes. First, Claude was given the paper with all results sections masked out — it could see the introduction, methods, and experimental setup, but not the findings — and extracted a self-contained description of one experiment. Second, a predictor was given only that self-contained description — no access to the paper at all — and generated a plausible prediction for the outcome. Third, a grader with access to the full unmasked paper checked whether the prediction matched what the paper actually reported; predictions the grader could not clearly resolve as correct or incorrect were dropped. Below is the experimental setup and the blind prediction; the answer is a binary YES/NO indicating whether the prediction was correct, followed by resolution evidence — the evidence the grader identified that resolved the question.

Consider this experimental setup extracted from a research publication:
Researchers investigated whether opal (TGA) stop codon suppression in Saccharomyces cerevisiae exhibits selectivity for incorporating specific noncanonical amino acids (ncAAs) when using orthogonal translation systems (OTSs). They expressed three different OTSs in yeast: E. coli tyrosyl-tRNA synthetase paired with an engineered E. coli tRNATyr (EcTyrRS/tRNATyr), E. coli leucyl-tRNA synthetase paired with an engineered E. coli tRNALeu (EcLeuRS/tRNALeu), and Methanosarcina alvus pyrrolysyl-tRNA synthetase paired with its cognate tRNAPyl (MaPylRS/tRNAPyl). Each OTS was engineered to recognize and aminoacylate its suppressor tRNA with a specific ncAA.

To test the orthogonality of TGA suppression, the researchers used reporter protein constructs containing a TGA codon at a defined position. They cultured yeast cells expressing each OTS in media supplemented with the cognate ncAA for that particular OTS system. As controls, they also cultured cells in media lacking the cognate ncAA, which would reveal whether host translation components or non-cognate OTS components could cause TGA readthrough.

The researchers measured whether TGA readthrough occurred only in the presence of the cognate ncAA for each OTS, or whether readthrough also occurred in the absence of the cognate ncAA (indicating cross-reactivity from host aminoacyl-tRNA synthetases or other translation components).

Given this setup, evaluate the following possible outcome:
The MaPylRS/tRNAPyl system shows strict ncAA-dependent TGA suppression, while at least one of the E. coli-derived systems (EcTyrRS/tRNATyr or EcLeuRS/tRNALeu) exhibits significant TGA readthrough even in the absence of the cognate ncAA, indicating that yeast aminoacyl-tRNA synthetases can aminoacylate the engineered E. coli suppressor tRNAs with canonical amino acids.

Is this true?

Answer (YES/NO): NO